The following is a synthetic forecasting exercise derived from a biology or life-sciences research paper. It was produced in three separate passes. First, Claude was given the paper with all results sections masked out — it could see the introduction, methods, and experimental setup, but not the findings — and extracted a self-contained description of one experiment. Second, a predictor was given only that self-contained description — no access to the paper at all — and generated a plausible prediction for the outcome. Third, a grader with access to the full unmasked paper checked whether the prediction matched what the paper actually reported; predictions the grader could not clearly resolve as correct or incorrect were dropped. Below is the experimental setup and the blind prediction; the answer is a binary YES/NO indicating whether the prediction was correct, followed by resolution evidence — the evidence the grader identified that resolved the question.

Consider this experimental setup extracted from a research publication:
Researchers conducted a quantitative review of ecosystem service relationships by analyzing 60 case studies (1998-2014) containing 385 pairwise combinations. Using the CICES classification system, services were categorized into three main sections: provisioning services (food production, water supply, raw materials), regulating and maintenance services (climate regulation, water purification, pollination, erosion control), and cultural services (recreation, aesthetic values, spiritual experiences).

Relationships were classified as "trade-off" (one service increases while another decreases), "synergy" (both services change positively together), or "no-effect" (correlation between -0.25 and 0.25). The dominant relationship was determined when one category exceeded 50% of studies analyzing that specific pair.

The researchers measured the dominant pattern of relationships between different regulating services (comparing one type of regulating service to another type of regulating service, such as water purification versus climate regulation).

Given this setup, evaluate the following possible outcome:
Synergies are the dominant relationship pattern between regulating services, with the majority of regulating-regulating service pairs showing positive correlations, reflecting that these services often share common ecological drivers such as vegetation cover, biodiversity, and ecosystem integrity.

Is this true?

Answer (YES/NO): YES